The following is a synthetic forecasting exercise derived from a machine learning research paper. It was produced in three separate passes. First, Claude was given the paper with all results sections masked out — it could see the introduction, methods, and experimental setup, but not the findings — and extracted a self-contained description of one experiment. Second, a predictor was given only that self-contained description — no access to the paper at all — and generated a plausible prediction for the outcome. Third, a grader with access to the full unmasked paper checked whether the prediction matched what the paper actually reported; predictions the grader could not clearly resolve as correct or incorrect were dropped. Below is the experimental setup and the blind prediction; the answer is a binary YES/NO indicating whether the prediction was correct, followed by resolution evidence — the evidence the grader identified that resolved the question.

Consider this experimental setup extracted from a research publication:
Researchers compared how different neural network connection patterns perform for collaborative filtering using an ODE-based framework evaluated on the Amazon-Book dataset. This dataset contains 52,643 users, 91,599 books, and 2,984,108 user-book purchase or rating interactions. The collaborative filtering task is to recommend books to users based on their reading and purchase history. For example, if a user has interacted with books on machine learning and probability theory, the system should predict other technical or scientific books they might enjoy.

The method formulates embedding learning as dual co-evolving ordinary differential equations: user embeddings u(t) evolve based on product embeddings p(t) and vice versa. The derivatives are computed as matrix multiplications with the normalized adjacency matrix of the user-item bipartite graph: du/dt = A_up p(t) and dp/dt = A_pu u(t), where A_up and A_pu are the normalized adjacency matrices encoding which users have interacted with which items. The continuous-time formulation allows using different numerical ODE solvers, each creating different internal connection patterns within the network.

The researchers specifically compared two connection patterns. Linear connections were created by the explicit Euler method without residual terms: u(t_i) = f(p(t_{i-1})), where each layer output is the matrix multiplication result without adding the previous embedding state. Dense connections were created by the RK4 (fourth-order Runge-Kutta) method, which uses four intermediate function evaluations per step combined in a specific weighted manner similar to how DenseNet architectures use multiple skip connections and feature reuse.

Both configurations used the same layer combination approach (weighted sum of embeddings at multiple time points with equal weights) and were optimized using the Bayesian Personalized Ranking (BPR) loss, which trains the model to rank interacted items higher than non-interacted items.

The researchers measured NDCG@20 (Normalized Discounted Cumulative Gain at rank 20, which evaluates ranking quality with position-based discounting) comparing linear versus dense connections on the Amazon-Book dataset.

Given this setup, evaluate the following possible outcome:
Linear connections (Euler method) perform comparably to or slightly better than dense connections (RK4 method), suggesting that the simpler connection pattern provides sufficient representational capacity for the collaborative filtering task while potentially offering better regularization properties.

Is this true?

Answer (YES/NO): NO